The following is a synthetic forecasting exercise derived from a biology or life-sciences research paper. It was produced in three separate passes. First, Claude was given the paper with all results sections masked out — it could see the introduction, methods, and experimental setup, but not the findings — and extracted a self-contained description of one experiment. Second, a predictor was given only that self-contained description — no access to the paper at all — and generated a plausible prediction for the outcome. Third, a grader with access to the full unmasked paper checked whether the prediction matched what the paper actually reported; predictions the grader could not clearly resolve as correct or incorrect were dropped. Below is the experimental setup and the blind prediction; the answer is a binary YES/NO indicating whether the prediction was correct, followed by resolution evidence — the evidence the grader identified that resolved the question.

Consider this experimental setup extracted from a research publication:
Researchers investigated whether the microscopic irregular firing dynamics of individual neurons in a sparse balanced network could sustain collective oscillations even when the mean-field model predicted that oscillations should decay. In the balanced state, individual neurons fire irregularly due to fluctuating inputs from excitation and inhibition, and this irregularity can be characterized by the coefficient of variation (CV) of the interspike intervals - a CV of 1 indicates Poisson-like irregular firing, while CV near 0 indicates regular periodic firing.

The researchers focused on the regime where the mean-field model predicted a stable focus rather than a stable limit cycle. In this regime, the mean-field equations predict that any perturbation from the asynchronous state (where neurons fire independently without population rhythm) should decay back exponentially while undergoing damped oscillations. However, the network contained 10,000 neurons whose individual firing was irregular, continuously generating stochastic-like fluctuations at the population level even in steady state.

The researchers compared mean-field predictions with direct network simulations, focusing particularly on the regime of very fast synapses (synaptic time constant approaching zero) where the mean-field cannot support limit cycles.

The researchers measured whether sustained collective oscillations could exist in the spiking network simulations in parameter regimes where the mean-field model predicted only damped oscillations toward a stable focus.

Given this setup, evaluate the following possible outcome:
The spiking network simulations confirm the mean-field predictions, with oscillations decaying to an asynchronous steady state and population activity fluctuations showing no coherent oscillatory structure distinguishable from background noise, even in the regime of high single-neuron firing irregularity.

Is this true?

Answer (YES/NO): NO